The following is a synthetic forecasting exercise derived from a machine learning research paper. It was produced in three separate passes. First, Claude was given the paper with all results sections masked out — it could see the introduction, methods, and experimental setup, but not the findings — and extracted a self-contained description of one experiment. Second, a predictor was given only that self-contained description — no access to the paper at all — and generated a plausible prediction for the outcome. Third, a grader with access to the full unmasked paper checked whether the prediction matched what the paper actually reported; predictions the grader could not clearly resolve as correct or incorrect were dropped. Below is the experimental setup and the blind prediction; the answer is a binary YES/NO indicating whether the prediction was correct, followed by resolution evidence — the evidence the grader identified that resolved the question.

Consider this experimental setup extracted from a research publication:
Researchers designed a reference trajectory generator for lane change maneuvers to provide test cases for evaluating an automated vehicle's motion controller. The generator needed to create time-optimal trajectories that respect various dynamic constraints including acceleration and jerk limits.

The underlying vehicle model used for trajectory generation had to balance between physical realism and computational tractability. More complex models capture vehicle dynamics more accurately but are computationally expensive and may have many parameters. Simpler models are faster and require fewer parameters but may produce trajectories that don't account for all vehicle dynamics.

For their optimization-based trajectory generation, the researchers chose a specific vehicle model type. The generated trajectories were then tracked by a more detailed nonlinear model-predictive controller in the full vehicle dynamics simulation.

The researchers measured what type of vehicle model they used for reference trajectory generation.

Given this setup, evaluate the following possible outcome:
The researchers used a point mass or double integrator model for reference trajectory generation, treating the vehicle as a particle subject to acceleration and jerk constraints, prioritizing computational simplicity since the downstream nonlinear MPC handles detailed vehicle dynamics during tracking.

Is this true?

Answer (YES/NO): YES